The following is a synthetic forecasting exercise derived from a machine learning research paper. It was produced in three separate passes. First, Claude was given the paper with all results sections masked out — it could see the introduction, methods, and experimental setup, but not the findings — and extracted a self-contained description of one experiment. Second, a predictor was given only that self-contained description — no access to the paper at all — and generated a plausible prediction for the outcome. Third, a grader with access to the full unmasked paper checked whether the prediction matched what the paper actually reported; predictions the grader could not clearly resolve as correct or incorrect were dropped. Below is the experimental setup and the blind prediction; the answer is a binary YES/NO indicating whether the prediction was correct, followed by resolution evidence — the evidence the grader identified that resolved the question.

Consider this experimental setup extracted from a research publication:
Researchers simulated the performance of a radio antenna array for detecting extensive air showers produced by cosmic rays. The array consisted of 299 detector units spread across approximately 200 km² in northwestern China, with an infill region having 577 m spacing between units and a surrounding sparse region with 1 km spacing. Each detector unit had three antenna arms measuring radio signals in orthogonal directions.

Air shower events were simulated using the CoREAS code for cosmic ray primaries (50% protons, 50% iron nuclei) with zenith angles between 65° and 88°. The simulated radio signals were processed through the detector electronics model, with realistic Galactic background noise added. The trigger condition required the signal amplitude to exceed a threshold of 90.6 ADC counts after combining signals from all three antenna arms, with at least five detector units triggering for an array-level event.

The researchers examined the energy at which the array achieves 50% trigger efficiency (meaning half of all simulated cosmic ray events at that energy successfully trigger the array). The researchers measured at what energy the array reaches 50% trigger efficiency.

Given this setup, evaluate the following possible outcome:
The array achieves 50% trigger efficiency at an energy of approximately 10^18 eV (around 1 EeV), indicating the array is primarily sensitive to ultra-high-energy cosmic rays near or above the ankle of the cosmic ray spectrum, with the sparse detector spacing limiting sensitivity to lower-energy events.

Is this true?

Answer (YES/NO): NO